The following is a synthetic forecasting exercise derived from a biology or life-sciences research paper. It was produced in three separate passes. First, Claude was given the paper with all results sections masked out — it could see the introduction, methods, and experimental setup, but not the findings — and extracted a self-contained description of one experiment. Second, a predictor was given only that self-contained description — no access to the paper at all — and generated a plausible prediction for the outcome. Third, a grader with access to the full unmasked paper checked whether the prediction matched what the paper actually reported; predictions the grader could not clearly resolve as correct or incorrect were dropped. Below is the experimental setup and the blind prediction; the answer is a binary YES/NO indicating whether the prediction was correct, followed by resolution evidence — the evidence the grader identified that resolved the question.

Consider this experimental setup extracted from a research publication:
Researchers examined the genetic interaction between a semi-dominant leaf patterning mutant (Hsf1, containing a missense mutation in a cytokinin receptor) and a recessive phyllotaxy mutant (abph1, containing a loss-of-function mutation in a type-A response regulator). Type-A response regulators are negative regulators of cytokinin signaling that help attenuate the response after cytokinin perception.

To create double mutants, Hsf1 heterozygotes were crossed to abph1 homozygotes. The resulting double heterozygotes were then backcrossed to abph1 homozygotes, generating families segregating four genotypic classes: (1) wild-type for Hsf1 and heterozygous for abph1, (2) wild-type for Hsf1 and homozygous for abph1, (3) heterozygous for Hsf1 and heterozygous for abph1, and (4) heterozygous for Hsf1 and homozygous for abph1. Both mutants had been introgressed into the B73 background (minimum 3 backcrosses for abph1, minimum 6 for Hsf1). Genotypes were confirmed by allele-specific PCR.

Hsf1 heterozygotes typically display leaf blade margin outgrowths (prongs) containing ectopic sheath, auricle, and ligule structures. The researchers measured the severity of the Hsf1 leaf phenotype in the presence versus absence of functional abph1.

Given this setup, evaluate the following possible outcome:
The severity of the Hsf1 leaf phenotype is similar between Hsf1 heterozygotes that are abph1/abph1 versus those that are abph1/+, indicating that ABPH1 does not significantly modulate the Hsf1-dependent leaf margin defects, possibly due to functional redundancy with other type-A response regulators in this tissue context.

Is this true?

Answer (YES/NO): NO